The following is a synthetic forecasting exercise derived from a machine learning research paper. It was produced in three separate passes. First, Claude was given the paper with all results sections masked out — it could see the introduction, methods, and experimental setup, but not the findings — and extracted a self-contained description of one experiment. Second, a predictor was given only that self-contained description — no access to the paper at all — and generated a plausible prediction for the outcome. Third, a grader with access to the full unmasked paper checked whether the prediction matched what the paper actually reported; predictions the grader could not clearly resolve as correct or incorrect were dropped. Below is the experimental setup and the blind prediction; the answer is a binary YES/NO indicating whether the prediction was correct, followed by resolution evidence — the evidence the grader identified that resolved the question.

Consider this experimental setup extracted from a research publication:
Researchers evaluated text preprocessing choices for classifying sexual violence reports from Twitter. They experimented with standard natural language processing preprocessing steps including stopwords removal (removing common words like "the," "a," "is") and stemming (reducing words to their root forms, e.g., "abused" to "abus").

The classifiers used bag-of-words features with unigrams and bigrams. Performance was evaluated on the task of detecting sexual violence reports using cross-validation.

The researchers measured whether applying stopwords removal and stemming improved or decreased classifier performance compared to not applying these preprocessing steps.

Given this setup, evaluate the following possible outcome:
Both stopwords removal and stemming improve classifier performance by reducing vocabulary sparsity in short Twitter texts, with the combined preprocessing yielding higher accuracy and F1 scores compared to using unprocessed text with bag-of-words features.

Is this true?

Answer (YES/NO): NO